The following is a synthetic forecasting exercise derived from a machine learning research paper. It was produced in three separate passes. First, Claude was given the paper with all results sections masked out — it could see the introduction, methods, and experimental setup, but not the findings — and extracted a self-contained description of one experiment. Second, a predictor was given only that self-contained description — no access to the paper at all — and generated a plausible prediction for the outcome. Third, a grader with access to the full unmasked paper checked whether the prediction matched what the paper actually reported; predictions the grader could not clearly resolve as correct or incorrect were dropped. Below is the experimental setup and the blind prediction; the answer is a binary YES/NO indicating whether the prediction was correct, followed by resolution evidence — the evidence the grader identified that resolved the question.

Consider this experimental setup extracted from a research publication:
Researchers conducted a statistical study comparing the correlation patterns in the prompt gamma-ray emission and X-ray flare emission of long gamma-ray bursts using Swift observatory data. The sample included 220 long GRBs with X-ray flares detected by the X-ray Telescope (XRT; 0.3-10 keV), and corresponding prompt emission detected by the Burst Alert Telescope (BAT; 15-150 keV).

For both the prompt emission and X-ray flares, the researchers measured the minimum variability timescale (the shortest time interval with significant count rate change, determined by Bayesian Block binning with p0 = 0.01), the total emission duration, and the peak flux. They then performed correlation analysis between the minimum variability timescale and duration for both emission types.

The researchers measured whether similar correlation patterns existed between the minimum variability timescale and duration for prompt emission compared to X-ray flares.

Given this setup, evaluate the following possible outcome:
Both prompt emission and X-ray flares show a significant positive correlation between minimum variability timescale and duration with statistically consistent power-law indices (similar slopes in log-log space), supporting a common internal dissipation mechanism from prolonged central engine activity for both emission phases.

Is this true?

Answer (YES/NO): NO